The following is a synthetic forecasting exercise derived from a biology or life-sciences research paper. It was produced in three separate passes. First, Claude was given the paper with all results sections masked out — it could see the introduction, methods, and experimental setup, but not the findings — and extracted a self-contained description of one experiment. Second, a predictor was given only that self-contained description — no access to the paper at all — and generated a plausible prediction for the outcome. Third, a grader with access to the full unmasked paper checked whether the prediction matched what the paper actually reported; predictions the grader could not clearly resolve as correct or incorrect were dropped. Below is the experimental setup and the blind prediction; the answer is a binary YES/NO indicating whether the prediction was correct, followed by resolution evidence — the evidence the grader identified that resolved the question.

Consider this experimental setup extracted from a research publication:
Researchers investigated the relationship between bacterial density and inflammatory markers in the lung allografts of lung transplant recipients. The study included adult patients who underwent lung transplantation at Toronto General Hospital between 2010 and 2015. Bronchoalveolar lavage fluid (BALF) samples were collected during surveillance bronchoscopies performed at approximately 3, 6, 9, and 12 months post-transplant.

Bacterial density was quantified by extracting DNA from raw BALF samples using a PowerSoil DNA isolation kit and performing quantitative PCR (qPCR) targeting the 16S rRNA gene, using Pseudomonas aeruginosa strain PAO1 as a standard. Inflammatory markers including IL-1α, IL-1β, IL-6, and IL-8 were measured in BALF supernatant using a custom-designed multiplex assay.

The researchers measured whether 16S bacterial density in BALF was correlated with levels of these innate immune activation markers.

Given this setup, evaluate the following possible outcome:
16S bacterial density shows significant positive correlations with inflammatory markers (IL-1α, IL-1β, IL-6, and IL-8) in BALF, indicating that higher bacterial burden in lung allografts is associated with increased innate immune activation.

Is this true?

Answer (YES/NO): YES